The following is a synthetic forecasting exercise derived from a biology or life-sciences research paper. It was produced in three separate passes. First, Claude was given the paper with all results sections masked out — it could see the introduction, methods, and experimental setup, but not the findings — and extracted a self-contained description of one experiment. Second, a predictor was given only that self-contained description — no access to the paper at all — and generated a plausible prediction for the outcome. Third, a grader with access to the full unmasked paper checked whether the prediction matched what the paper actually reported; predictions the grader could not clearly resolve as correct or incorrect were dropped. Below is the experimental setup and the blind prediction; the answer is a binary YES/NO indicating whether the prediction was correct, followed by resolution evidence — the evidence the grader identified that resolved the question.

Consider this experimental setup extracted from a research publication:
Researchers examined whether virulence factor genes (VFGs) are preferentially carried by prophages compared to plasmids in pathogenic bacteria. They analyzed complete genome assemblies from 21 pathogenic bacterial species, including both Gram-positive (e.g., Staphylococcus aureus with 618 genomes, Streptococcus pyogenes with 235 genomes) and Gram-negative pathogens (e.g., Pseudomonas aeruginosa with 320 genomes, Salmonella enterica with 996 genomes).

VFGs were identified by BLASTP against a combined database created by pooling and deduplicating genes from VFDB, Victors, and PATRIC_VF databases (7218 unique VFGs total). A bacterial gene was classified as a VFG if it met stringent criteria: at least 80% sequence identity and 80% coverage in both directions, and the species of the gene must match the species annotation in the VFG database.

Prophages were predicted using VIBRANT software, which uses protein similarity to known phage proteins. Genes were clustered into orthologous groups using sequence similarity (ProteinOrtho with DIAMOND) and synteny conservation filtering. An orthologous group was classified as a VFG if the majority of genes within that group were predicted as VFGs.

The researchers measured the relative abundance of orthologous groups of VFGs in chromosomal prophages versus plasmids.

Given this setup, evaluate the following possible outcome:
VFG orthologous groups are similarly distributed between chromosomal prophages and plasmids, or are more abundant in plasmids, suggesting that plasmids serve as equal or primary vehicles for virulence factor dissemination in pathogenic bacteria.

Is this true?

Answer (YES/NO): NO